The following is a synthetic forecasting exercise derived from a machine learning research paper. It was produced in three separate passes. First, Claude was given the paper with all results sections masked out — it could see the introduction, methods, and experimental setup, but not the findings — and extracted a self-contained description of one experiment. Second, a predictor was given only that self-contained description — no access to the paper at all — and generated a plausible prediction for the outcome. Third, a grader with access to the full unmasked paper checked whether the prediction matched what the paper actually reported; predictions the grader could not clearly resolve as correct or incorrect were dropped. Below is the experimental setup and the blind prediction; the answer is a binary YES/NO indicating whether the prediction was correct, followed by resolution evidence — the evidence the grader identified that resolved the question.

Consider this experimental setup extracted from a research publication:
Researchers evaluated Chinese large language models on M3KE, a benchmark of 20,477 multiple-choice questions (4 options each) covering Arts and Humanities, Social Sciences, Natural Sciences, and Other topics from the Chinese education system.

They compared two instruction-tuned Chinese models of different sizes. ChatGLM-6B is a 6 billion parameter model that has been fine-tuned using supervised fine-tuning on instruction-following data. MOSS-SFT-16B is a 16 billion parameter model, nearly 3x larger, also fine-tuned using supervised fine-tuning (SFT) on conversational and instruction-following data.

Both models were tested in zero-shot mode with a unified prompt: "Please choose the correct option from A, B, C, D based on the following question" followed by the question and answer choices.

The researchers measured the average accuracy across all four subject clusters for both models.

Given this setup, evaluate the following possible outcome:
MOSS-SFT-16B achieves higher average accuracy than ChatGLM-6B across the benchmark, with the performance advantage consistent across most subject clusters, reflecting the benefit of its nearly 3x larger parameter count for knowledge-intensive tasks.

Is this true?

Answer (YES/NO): YES